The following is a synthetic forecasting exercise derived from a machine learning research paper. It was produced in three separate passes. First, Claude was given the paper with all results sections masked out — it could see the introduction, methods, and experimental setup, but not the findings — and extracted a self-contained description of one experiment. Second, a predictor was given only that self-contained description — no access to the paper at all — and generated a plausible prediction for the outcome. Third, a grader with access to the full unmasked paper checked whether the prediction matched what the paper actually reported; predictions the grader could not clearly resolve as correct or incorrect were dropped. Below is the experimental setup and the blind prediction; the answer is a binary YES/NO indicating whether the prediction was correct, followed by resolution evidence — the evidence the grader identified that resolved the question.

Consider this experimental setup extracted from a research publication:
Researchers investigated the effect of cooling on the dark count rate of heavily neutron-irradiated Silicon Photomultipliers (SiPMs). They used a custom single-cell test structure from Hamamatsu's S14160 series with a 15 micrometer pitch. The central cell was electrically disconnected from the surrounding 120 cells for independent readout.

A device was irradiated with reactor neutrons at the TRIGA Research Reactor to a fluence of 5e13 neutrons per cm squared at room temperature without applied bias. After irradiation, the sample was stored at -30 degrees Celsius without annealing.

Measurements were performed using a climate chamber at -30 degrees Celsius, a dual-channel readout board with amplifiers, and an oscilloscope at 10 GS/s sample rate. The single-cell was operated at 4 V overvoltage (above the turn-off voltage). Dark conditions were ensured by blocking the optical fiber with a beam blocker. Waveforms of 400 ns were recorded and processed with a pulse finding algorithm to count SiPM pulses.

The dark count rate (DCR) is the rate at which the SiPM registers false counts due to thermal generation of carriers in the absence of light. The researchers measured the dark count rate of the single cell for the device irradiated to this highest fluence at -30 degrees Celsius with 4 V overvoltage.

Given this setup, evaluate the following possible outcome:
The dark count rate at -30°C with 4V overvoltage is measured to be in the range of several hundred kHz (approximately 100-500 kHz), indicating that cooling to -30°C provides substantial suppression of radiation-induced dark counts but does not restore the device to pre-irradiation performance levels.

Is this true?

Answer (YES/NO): NO